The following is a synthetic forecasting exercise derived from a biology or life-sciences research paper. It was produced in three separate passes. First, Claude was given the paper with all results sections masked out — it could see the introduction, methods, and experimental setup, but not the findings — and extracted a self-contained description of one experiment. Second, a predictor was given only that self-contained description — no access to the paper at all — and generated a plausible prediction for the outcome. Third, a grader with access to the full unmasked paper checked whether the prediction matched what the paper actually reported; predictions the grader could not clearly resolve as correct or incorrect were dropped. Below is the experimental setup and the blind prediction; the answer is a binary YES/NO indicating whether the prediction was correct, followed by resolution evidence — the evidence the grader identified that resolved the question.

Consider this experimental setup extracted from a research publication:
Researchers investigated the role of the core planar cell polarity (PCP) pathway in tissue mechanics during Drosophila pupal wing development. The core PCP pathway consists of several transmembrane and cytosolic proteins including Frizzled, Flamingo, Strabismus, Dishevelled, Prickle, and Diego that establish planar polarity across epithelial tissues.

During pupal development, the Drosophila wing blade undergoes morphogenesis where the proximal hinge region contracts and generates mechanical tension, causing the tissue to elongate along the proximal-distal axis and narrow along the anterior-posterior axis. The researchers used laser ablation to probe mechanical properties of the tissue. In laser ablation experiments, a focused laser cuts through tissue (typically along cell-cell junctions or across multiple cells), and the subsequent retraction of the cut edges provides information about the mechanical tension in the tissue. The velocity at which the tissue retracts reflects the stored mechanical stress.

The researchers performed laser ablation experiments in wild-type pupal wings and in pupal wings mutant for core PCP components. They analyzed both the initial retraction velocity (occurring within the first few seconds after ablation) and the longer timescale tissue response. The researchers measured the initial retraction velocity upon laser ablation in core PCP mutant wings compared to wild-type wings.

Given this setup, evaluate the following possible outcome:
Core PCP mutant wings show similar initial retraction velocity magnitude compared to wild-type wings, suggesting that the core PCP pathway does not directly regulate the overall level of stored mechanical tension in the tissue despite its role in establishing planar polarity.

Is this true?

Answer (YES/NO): NO